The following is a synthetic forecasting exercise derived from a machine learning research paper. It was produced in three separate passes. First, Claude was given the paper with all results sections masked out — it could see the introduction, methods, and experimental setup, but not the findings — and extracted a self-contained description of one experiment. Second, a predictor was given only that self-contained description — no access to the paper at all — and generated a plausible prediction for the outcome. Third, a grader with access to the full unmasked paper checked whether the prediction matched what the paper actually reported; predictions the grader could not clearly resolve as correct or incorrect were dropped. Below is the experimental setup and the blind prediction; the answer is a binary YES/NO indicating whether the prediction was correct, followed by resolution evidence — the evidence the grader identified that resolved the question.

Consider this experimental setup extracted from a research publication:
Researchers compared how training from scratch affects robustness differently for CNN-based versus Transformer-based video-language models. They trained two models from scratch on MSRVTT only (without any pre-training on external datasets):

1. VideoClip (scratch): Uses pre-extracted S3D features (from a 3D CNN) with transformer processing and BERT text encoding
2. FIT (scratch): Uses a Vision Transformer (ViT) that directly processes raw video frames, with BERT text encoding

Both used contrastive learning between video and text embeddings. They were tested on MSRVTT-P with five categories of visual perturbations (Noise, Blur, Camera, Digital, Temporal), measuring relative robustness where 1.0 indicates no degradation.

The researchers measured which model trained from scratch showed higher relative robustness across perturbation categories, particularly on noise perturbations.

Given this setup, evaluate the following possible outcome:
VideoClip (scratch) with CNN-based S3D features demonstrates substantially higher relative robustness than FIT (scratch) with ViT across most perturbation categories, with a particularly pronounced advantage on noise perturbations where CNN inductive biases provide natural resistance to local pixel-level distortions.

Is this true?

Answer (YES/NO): NO